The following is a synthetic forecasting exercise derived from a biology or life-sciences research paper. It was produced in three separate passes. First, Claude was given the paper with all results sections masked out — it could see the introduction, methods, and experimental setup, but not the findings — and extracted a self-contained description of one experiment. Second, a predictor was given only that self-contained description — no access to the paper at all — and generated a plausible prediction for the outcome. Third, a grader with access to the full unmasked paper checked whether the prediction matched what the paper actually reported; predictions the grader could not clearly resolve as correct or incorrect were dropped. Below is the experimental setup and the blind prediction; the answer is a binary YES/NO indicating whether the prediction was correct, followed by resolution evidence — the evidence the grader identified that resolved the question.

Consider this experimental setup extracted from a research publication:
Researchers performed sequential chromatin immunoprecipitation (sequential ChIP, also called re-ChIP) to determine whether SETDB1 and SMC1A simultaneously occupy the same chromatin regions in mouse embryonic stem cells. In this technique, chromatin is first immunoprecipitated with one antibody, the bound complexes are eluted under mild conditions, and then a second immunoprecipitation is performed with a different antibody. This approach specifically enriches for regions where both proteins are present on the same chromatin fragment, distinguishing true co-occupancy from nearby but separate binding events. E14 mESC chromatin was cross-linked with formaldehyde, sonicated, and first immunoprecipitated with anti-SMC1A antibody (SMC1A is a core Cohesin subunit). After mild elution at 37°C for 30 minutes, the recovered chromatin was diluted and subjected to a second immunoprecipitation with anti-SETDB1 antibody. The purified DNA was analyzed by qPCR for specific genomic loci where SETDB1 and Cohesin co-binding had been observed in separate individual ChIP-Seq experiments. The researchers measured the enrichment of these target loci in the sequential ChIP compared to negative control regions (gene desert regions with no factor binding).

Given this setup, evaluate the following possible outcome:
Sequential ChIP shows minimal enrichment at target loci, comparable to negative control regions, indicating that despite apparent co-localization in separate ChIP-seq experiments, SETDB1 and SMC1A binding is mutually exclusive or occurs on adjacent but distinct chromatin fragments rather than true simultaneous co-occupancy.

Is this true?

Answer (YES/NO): NO